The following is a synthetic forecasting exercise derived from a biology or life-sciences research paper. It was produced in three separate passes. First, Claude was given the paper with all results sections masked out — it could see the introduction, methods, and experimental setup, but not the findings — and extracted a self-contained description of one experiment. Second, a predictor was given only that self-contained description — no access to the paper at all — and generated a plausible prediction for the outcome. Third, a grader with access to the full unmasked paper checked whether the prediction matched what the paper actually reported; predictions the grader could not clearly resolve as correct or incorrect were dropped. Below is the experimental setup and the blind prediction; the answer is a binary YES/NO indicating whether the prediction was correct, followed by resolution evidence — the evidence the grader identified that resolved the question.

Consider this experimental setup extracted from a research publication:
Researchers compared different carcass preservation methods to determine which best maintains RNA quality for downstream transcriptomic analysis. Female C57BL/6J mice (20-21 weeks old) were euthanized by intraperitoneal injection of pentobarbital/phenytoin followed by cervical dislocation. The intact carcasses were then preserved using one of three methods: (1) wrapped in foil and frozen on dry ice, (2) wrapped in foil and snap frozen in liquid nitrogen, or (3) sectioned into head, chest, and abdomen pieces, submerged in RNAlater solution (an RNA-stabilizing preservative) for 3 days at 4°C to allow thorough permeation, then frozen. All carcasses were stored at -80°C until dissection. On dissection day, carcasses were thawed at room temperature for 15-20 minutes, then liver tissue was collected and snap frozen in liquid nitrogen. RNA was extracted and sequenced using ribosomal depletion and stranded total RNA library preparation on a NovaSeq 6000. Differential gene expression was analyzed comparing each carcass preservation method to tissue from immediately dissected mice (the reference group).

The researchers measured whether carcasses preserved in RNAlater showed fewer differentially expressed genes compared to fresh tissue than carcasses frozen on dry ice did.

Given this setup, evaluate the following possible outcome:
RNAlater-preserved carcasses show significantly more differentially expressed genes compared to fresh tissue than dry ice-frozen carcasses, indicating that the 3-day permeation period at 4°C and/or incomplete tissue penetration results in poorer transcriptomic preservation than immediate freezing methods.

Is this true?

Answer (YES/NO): NO